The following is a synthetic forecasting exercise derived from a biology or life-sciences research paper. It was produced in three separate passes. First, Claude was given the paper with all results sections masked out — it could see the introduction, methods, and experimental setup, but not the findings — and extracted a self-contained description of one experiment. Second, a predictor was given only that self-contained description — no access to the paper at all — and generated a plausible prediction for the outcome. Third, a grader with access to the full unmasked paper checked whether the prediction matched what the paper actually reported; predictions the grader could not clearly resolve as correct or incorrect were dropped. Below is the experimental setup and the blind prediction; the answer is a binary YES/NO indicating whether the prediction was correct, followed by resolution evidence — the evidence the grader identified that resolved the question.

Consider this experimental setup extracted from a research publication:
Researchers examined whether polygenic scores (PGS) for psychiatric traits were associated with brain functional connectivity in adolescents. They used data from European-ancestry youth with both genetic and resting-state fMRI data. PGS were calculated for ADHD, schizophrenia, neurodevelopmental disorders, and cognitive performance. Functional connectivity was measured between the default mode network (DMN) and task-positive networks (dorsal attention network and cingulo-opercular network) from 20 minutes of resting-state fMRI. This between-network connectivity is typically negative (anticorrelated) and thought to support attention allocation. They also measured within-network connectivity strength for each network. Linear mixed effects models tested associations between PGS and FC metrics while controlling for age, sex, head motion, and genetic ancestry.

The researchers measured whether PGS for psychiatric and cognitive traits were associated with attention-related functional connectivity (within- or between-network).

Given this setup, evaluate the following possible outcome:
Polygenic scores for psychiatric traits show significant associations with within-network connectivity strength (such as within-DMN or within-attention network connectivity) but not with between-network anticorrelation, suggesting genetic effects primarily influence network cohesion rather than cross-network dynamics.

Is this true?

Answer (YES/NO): NO